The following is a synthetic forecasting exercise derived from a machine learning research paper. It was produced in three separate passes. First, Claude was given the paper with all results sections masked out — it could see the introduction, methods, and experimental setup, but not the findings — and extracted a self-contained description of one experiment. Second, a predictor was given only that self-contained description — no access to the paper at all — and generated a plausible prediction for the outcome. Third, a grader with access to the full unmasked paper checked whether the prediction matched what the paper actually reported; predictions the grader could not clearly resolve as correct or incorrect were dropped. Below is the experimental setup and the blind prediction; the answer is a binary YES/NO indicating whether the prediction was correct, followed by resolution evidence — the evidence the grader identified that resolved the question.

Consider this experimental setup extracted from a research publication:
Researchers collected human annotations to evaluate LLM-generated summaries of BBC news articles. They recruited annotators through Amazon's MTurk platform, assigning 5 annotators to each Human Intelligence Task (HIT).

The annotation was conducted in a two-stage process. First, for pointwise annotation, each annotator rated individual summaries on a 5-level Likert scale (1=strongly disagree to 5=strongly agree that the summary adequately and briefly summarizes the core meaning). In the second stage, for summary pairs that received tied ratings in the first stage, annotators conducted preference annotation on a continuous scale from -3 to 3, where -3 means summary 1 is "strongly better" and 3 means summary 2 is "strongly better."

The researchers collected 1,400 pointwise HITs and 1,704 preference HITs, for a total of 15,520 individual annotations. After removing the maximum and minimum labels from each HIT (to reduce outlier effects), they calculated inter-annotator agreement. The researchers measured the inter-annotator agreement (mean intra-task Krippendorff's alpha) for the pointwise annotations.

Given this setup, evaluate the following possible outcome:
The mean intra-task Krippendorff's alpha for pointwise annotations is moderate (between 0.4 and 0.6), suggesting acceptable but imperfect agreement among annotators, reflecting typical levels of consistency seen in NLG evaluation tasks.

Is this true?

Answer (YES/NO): YES